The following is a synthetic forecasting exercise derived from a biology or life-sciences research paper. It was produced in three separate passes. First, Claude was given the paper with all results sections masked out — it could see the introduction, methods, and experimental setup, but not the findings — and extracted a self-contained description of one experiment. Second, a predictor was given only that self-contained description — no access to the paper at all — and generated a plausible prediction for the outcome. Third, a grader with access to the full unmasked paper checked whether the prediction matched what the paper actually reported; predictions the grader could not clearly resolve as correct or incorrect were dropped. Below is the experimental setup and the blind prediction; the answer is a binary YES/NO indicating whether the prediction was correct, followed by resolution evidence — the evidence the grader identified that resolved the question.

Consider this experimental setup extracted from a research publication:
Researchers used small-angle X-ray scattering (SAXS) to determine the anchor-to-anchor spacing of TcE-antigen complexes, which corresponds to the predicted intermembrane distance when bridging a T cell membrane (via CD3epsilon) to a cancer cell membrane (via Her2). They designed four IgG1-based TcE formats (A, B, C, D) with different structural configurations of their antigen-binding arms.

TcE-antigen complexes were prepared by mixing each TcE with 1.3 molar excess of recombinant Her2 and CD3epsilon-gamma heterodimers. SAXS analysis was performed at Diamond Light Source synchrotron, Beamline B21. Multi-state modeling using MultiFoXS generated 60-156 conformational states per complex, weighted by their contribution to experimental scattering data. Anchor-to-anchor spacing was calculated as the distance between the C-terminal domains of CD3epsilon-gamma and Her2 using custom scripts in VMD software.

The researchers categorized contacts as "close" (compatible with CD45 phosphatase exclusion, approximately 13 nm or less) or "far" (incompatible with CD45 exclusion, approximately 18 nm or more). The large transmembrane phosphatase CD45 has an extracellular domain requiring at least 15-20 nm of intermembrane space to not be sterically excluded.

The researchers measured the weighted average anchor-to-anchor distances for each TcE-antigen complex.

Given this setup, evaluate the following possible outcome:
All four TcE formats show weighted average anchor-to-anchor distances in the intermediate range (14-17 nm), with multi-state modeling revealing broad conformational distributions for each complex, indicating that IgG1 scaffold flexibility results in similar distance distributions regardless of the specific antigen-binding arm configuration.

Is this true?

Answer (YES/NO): NO